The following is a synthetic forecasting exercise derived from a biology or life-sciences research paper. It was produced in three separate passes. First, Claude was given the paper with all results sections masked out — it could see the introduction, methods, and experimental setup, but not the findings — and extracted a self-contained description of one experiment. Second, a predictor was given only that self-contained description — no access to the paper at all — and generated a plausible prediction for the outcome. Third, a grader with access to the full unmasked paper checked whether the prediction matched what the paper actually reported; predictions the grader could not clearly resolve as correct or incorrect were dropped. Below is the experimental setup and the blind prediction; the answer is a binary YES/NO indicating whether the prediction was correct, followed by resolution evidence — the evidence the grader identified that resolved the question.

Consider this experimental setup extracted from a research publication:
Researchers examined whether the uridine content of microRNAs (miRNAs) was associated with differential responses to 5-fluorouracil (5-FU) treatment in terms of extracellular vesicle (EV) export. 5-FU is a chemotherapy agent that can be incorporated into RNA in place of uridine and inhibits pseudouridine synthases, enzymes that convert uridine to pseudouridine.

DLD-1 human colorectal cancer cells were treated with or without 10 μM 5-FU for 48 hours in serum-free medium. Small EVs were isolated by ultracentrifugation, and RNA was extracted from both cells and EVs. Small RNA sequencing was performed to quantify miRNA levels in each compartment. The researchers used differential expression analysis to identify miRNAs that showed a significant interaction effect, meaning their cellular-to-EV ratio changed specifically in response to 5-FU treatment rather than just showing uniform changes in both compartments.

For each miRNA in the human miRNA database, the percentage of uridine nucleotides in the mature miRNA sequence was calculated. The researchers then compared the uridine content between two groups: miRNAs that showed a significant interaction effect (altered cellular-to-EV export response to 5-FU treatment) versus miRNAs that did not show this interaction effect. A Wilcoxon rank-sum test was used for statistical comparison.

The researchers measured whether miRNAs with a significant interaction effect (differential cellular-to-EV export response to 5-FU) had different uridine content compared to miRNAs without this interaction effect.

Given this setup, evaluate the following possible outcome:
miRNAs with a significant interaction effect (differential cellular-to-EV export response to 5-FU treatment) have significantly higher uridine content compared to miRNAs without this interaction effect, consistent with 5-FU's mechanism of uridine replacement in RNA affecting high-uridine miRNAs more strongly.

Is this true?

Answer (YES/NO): YES